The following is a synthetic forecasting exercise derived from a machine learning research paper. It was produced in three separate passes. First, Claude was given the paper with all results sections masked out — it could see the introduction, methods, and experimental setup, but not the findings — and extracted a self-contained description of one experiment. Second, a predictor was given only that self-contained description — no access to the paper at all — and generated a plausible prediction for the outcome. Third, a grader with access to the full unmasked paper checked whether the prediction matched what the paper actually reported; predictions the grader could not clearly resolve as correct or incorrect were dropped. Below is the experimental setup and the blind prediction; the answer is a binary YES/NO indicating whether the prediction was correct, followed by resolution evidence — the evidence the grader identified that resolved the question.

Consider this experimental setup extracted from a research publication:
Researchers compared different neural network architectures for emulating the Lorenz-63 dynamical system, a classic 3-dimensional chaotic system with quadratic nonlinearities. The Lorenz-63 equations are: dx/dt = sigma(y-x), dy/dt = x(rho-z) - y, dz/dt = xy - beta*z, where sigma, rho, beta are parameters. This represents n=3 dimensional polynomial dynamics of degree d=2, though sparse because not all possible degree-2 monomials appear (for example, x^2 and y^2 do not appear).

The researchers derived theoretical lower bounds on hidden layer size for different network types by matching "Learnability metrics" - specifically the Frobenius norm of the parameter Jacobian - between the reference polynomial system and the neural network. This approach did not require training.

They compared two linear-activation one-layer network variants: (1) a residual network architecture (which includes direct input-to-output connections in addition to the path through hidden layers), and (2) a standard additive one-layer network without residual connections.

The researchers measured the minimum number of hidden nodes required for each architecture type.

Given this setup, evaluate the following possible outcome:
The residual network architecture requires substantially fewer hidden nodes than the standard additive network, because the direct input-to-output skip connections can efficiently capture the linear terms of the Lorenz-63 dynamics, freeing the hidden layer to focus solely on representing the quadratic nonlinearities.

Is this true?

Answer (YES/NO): NO